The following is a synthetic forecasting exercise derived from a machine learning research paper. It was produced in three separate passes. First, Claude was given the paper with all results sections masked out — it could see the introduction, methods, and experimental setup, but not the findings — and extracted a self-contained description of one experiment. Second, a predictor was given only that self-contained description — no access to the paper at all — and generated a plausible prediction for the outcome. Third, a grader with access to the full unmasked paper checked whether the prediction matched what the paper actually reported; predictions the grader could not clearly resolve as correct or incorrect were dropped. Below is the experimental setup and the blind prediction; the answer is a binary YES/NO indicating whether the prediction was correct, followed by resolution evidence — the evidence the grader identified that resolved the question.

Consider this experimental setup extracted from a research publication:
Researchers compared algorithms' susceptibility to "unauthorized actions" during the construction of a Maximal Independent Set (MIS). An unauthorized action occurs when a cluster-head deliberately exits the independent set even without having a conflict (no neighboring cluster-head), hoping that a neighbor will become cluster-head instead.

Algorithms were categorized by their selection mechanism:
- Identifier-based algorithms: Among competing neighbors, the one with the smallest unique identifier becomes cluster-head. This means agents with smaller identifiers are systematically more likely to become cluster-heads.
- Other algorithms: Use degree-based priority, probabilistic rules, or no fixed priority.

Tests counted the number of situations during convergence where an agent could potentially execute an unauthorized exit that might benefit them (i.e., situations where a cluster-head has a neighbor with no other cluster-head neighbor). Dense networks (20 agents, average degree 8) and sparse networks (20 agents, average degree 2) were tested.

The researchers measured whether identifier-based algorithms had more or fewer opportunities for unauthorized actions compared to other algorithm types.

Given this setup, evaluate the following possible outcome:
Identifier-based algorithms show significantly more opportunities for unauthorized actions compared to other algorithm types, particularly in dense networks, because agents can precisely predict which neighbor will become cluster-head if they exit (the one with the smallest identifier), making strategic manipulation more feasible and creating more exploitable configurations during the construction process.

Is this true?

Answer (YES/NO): YES